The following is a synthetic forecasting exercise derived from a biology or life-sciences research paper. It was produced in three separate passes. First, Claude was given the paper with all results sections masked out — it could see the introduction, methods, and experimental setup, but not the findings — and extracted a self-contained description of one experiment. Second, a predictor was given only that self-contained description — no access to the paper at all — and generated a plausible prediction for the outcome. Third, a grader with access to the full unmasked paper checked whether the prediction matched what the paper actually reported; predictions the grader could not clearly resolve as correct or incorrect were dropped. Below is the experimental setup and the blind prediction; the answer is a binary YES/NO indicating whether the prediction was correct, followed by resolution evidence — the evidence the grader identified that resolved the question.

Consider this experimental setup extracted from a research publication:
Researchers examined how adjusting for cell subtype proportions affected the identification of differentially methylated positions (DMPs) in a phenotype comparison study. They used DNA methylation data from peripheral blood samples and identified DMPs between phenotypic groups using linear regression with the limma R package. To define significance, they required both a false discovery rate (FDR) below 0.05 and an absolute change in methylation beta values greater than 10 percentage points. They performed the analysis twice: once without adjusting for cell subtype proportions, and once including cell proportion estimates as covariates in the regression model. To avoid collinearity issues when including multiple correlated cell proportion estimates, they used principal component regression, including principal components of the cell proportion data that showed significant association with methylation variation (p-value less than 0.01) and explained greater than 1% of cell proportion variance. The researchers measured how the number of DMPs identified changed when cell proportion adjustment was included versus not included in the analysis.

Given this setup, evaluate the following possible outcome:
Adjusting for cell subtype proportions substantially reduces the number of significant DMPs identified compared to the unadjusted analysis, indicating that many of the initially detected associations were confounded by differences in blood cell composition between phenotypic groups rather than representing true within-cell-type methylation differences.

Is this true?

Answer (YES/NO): YES